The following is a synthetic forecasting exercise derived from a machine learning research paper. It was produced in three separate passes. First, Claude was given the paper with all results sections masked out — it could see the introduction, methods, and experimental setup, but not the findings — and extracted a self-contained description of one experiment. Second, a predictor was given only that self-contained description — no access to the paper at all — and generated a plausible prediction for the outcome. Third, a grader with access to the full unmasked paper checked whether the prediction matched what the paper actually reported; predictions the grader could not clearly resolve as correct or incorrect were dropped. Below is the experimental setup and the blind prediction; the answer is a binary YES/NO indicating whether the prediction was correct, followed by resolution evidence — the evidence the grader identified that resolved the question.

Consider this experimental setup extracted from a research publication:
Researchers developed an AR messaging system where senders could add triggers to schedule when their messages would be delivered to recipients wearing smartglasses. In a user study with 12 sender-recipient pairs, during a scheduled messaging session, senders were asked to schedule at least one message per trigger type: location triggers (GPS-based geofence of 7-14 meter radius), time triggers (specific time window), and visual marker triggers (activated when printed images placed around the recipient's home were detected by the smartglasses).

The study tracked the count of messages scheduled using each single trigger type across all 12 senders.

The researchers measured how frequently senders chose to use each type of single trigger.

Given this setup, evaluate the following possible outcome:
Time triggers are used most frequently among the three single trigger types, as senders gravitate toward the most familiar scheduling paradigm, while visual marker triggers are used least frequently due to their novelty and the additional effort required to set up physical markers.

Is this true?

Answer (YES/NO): NO